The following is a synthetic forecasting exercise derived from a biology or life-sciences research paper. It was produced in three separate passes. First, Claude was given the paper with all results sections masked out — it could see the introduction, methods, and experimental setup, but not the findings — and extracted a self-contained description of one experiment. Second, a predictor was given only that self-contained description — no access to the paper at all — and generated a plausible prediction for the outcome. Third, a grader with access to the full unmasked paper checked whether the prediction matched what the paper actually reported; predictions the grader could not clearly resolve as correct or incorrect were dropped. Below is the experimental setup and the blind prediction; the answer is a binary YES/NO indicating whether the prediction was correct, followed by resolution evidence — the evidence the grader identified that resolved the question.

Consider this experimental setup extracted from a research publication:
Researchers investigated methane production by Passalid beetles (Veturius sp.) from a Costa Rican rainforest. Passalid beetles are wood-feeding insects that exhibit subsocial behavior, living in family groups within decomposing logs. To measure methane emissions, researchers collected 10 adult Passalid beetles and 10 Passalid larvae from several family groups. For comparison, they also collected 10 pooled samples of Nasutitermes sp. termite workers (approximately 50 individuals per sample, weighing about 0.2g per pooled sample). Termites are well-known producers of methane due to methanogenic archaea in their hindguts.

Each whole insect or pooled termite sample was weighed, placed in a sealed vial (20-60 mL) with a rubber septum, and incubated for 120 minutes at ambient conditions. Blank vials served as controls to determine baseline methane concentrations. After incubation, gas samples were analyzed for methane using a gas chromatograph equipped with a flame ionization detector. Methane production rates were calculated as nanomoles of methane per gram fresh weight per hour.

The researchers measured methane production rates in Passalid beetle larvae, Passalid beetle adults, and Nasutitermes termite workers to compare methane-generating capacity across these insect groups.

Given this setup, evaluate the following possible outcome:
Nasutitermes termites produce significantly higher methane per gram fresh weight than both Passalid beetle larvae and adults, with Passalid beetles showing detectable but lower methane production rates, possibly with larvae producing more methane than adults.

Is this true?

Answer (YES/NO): NO